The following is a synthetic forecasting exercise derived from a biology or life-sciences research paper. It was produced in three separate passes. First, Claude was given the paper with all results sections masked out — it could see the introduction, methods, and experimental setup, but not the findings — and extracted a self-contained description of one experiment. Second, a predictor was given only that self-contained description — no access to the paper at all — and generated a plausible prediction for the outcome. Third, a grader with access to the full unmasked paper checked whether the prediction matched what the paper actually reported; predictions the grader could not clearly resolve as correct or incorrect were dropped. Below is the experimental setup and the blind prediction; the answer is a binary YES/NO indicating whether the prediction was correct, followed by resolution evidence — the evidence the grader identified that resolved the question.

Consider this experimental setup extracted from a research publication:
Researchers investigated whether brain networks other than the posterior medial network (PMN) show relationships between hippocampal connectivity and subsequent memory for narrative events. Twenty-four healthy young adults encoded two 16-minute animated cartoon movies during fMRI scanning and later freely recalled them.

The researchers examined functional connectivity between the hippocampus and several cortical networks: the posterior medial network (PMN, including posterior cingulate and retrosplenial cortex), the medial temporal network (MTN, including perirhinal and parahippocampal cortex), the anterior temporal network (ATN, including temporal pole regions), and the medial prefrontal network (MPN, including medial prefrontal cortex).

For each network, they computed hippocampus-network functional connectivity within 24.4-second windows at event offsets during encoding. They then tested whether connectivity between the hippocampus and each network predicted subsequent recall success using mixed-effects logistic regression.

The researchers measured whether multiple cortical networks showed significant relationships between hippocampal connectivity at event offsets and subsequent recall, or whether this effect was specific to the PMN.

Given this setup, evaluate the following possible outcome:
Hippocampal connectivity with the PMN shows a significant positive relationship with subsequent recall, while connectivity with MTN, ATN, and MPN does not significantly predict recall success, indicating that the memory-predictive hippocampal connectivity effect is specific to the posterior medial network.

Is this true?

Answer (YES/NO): NO